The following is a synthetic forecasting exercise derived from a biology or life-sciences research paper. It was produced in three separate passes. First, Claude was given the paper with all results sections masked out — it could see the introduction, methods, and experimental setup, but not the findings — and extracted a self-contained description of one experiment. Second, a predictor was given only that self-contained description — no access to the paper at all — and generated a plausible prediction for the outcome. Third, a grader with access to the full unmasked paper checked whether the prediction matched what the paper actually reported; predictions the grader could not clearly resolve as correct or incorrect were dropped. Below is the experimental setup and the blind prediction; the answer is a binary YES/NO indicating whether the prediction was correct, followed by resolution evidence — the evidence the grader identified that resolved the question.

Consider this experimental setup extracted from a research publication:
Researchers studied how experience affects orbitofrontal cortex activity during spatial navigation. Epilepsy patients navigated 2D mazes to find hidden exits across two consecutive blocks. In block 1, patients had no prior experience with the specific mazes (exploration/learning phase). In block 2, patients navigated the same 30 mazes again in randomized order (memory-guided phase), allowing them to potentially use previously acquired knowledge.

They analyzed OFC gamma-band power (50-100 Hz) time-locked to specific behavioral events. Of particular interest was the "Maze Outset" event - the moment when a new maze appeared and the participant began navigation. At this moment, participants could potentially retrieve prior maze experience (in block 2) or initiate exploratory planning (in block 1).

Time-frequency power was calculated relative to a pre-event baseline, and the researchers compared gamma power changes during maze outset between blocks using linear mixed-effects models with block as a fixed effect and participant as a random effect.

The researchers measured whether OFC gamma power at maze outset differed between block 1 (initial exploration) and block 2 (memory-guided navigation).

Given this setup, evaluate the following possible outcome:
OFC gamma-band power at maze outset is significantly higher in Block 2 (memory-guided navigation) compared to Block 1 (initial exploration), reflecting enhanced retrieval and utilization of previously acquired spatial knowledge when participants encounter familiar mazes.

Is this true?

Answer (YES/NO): NO